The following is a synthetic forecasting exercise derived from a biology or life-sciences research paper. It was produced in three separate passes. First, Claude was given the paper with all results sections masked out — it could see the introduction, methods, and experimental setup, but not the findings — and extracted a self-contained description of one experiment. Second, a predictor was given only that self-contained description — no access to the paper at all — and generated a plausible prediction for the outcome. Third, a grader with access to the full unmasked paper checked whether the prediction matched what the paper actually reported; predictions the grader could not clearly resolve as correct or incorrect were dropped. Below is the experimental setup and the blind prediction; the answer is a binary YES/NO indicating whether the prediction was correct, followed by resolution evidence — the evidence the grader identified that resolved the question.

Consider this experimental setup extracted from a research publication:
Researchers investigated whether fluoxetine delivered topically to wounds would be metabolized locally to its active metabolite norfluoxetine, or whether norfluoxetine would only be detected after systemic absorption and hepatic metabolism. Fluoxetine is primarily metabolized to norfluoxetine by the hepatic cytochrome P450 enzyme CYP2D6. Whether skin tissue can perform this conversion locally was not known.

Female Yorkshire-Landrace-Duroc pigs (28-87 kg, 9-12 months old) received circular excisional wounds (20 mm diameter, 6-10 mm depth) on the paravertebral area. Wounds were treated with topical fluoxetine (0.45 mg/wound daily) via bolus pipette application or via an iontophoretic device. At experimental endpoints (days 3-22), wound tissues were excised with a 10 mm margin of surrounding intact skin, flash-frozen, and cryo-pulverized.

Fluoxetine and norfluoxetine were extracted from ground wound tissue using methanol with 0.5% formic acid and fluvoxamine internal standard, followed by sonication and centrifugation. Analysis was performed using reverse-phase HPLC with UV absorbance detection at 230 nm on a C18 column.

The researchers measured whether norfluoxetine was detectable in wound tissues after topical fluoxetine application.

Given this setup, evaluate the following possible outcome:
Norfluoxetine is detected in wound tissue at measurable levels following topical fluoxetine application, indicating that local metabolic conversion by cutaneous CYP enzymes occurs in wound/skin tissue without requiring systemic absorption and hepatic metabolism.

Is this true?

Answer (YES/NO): NO